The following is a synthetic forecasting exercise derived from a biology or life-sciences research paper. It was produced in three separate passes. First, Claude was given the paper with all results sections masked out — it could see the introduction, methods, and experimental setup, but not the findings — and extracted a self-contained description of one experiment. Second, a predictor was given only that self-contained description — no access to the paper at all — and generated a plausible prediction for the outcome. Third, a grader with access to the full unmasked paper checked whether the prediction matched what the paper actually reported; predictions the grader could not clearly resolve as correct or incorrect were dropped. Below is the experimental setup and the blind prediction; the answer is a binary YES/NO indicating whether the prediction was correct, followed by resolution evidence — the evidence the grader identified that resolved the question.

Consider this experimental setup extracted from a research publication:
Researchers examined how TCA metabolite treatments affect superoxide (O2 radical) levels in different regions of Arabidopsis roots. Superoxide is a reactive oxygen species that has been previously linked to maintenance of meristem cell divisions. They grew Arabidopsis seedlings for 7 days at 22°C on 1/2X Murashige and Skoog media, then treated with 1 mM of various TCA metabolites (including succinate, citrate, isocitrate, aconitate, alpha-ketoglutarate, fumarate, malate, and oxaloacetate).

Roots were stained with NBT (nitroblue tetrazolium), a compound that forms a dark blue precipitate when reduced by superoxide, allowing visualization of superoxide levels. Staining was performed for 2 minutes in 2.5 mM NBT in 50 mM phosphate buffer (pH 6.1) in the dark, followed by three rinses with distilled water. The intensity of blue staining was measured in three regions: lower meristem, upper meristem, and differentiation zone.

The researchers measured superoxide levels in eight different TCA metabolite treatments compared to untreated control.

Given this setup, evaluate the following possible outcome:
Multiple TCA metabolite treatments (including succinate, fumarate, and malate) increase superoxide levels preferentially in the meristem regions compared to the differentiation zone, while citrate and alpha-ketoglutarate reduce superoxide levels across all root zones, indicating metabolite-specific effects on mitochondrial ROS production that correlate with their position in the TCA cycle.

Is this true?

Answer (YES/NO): NO